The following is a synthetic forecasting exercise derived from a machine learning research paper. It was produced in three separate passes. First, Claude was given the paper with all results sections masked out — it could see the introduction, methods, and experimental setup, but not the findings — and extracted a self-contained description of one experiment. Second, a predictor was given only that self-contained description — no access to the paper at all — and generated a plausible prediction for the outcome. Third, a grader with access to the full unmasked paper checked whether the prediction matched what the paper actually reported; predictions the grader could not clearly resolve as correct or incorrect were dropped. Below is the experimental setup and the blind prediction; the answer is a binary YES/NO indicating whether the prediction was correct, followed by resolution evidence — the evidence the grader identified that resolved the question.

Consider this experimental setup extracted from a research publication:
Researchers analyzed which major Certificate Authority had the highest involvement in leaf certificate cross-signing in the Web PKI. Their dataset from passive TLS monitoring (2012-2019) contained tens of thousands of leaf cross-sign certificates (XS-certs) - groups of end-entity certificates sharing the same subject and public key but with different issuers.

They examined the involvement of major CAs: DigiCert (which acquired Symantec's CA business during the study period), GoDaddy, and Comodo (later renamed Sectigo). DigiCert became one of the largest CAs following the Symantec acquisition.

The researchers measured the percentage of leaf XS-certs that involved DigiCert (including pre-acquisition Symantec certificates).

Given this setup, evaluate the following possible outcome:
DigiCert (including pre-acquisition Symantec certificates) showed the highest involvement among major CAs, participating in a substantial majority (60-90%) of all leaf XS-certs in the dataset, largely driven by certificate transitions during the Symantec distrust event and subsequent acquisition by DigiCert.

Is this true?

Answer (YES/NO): NO